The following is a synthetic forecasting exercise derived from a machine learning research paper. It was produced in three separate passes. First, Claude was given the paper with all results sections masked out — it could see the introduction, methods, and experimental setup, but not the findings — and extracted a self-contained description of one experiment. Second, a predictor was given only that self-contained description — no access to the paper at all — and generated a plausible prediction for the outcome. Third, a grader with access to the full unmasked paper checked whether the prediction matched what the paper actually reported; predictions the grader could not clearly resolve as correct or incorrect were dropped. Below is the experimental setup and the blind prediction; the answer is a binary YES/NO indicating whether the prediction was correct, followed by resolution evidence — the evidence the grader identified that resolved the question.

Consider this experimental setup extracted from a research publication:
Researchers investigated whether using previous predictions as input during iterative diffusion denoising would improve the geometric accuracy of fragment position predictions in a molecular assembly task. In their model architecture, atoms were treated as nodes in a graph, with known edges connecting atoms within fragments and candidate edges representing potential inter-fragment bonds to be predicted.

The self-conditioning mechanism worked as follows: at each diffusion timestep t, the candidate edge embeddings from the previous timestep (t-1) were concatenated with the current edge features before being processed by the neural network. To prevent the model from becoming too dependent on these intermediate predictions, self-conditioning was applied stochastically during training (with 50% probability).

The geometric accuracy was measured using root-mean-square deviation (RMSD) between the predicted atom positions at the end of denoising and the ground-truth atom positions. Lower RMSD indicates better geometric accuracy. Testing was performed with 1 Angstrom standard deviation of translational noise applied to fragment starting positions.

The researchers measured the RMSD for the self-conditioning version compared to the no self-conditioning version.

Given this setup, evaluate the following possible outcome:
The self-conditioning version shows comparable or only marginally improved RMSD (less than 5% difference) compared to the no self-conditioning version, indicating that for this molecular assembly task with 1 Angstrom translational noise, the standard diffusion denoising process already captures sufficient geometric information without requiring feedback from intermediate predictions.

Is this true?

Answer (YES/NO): NO